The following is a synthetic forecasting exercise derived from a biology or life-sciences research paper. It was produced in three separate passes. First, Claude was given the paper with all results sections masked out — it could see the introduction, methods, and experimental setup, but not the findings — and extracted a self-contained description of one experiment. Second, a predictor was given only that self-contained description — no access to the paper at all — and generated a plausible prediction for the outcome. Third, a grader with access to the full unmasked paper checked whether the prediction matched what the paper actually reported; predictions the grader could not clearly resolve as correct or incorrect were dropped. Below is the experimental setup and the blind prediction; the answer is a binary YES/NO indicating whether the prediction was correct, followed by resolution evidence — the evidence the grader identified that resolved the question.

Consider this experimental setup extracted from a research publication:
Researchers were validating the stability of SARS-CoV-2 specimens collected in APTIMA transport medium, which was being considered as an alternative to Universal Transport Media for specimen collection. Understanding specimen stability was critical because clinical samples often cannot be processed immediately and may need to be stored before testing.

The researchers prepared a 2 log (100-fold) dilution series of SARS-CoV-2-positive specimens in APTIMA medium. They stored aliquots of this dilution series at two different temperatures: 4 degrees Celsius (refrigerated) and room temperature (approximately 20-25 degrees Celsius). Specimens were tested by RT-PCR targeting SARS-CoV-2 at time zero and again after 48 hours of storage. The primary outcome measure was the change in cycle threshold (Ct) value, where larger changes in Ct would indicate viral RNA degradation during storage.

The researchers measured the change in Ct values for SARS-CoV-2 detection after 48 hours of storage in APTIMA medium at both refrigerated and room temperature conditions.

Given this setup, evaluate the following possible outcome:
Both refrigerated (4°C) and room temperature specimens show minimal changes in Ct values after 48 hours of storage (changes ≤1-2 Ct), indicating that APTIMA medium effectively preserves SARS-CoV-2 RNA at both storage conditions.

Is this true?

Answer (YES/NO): YES